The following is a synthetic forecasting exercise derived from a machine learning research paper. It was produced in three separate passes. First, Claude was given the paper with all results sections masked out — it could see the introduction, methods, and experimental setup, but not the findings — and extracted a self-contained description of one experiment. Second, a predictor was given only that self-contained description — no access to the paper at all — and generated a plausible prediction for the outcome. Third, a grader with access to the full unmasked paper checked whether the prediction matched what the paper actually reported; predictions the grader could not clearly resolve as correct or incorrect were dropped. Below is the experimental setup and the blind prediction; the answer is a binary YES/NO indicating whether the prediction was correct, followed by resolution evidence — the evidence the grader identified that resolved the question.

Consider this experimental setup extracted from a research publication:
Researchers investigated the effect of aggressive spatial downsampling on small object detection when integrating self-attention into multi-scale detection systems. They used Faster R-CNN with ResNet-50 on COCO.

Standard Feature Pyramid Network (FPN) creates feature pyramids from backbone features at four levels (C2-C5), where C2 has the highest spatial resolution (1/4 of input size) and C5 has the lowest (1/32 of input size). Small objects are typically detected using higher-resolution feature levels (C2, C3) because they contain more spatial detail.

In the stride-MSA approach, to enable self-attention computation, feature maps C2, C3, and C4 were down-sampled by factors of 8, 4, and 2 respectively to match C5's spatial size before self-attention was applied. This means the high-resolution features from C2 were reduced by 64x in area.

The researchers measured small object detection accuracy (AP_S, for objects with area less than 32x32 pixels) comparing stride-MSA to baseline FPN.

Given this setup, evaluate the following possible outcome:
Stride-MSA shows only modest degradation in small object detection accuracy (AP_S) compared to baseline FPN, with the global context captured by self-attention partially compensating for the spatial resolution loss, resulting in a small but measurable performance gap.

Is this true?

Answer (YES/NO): NO